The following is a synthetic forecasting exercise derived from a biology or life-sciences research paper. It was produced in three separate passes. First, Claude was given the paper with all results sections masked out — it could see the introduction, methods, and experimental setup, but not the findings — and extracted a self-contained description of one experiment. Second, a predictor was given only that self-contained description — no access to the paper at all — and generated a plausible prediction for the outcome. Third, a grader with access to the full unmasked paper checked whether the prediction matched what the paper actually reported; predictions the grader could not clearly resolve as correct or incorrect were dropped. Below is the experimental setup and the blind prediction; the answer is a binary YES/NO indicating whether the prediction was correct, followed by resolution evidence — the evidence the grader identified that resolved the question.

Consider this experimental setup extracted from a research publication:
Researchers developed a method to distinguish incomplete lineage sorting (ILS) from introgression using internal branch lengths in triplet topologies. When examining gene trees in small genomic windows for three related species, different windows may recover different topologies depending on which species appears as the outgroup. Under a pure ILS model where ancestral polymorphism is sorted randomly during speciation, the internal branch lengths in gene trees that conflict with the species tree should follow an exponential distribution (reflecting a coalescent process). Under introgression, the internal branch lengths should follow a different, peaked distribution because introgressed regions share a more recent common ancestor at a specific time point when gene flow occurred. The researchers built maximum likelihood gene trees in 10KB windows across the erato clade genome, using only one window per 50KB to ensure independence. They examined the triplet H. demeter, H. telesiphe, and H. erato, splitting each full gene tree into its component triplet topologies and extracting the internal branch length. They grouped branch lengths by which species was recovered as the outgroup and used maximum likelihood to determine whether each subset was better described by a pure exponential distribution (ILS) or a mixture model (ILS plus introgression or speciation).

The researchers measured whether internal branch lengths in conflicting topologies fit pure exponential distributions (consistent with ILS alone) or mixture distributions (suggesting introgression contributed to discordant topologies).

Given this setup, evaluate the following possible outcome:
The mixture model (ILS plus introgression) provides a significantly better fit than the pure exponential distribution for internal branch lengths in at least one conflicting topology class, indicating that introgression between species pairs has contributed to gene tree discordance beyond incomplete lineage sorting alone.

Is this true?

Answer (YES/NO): YES